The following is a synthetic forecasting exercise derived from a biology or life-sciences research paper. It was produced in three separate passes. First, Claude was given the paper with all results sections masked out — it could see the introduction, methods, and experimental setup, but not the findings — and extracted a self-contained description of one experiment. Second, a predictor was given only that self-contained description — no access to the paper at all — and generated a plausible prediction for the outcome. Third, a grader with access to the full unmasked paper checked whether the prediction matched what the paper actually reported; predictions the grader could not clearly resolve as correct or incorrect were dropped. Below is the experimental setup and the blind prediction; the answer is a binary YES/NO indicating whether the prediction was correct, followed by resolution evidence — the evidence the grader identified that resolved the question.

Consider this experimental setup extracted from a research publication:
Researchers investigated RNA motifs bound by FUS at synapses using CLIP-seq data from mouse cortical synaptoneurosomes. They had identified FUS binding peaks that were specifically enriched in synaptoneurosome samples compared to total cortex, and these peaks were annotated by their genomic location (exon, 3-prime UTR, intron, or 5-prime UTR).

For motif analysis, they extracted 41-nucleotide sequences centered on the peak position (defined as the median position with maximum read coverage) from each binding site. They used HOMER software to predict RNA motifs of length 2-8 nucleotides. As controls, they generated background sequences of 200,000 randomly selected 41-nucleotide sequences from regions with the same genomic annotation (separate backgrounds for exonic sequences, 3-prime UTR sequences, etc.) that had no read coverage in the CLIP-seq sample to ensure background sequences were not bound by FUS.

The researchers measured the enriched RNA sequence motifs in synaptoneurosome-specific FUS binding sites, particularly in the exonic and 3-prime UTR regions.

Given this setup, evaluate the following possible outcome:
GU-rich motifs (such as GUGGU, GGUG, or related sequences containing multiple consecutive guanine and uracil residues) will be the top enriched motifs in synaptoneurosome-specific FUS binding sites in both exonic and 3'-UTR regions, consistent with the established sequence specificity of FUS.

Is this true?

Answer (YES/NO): NO